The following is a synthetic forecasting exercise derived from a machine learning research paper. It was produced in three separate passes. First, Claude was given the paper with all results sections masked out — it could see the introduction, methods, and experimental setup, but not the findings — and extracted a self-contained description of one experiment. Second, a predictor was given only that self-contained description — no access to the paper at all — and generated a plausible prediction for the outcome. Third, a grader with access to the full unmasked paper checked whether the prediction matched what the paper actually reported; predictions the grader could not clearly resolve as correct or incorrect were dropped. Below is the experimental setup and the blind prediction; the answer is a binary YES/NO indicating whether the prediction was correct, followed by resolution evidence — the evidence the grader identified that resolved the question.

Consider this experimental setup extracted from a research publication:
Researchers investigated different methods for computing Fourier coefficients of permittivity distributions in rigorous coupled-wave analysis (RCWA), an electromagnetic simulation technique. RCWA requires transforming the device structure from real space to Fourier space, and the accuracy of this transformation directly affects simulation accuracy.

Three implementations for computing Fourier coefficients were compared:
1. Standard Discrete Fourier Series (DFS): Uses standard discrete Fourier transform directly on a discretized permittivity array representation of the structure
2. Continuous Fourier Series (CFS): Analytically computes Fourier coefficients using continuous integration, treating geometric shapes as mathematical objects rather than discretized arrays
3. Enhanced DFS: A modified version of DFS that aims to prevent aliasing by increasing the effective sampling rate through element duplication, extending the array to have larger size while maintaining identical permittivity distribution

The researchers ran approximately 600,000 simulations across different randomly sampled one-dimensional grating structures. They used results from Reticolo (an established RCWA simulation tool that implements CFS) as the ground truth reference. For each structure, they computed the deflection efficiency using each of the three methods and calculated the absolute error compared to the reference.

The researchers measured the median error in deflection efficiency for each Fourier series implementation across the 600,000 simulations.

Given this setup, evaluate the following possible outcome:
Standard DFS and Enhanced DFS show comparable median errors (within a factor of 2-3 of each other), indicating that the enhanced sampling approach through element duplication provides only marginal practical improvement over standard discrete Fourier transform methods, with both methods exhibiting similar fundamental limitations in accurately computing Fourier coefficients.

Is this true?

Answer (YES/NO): NO